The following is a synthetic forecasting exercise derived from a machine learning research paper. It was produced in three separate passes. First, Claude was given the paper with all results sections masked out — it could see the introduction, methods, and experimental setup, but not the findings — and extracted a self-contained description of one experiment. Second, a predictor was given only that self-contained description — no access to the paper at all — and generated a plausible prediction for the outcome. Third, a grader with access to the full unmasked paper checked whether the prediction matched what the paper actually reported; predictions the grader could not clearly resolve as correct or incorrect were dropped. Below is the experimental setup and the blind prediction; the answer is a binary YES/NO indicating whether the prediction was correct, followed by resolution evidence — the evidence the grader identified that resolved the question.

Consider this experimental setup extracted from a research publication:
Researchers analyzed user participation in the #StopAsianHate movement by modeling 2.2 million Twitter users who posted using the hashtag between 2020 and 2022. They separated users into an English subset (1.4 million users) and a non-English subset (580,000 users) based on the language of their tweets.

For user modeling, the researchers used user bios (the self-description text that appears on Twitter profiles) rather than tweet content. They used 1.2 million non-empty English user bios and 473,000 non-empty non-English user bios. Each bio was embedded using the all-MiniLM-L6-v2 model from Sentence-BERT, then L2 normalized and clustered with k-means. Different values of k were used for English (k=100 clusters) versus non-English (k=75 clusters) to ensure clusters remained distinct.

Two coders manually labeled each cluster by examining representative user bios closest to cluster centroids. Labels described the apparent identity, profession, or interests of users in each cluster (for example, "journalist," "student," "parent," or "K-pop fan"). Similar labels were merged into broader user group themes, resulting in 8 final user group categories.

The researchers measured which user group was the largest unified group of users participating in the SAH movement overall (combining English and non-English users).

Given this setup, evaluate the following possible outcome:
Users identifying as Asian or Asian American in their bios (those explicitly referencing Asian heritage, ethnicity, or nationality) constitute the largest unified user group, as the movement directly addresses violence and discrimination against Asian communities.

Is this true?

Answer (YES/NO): NO